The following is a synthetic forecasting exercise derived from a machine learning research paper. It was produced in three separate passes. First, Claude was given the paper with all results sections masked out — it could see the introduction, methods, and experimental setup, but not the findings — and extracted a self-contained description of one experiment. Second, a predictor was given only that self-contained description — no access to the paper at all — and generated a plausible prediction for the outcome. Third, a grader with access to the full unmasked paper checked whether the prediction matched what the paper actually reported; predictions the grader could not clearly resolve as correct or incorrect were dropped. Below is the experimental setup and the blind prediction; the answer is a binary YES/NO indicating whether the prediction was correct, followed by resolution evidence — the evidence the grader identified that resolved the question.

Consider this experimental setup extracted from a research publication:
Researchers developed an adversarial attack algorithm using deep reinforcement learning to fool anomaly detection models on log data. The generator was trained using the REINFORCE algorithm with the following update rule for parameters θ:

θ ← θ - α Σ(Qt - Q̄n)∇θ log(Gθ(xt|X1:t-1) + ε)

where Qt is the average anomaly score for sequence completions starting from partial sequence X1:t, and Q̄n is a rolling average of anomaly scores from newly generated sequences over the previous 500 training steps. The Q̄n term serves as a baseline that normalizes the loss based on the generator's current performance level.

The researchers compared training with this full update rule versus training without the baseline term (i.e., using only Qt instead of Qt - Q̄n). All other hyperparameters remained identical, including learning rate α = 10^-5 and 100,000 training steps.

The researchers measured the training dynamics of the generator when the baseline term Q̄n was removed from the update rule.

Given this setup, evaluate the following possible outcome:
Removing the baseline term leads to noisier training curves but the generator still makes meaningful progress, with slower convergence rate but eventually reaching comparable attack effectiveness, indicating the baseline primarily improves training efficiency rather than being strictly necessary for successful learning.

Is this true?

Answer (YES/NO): NO